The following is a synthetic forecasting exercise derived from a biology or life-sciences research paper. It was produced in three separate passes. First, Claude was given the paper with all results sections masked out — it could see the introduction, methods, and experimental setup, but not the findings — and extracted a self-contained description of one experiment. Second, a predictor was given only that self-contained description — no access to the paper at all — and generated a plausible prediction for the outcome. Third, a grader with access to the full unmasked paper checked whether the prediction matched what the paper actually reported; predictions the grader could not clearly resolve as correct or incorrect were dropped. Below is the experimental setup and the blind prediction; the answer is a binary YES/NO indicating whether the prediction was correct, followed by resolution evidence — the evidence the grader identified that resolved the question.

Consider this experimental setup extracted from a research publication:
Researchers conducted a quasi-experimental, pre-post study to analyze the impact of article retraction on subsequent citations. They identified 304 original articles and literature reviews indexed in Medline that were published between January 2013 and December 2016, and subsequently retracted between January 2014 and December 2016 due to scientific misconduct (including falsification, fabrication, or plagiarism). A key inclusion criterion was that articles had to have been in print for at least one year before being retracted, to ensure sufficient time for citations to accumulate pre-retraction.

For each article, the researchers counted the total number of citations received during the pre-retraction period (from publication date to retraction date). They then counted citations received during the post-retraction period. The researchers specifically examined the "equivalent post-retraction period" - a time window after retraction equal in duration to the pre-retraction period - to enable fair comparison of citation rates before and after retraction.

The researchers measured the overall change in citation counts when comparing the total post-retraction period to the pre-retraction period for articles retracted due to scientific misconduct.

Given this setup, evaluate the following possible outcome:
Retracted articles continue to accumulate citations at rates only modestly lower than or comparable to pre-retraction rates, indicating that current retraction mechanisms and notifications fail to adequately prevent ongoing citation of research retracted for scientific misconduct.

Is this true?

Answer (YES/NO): NO